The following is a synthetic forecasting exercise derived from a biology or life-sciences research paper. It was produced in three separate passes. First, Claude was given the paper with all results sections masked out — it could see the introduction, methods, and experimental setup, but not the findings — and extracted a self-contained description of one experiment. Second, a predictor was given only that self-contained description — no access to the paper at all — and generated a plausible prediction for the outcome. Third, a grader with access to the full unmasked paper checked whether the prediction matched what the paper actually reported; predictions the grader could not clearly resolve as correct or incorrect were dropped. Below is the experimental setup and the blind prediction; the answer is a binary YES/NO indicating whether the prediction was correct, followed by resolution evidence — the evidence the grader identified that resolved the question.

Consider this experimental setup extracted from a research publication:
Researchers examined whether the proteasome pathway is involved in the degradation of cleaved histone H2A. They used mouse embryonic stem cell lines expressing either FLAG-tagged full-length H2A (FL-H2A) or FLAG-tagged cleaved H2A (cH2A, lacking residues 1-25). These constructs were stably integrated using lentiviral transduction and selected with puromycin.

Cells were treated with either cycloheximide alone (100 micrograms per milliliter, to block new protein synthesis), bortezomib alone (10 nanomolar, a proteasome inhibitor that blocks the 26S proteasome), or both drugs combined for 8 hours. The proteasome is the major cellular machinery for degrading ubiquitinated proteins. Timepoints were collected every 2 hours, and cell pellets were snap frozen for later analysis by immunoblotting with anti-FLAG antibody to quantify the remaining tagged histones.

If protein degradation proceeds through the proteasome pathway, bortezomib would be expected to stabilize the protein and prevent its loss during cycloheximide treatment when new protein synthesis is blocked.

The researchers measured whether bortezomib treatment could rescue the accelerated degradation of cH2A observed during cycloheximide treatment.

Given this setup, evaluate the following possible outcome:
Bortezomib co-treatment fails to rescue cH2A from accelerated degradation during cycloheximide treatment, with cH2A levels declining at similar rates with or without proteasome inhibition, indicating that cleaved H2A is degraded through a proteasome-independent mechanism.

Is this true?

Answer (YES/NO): YES